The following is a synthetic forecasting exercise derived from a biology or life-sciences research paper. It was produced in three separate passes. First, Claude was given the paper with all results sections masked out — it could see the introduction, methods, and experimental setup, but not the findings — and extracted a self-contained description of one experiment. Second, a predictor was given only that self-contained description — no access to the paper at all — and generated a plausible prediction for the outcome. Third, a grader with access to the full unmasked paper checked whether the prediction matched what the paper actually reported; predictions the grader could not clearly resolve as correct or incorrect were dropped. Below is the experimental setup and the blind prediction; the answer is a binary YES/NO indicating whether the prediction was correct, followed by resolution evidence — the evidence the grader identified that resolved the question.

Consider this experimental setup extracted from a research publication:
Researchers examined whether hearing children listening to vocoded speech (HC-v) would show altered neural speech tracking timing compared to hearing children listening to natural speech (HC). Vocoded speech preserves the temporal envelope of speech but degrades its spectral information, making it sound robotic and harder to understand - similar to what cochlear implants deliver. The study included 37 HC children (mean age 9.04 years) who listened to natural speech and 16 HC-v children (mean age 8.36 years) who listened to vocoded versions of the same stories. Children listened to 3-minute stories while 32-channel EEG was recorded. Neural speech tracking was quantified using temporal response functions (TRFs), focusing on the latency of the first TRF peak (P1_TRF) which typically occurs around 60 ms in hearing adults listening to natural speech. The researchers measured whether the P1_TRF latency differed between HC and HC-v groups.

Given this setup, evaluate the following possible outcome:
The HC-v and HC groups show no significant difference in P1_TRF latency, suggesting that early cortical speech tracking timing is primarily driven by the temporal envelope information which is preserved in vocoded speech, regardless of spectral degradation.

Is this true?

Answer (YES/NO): NO